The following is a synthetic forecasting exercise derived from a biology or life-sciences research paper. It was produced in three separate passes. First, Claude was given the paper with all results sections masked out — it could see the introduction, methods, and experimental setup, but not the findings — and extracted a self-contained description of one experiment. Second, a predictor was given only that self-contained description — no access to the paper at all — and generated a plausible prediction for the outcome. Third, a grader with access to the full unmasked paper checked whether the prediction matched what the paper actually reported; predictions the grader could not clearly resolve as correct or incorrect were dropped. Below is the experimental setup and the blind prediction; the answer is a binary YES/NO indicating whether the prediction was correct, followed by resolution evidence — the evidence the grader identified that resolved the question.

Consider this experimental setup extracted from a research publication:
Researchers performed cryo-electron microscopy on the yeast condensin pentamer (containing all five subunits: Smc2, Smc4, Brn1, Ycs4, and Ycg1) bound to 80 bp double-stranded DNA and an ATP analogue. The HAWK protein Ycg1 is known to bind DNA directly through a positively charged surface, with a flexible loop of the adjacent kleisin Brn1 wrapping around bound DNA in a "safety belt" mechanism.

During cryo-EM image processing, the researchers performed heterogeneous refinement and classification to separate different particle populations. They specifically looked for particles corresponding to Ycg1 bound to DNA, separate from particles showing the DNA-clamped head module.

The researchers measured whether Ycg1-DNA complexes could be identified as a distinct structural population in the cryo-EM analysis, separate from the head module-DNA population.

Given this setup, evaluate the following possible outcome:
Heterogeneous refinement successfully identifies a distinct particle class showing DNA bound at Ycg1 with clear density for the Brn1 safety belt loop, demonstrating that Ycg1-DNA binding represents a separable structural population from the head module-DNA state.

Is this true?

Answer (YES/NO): YES